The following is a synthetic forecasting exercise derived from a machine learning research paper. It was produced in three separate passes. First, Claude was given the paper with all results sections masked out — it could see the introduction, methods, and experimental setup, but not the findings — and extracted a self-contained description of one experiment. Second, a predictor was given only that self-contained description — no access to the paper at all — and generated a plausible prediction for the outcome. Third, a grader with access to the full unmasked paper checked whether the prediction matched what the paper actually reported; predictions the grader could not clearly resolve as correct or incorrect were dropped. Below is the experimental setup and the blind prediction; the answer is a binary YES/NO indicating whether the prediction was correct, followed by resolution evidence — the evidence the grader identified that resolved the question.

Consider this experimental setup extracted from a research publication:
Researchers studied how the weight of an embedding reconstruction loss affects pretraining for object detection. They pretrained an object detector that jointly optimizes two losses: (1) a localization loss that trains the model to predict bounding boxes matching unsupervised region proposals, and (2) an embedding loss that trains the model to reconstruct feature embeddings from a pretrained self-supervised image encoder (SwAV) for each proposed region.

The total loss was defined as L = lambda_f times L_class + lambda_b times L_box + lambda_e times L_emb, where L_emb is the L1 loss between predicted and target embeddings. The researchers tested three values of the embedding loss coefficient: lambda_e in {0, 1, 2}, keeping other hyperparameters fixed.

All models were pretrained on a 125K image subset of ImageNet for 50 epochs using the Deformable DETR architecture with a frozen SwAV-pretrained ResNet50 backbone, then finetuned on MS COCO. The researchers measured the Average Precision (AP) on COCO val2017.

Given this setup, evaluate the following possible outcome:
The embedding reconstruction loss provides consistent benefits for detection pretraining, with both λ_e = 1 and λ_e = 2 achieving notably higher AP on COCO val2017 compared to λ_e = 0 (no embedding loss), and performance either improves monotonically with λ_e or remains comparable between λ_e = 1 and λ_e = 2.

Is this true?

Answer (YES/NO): NO